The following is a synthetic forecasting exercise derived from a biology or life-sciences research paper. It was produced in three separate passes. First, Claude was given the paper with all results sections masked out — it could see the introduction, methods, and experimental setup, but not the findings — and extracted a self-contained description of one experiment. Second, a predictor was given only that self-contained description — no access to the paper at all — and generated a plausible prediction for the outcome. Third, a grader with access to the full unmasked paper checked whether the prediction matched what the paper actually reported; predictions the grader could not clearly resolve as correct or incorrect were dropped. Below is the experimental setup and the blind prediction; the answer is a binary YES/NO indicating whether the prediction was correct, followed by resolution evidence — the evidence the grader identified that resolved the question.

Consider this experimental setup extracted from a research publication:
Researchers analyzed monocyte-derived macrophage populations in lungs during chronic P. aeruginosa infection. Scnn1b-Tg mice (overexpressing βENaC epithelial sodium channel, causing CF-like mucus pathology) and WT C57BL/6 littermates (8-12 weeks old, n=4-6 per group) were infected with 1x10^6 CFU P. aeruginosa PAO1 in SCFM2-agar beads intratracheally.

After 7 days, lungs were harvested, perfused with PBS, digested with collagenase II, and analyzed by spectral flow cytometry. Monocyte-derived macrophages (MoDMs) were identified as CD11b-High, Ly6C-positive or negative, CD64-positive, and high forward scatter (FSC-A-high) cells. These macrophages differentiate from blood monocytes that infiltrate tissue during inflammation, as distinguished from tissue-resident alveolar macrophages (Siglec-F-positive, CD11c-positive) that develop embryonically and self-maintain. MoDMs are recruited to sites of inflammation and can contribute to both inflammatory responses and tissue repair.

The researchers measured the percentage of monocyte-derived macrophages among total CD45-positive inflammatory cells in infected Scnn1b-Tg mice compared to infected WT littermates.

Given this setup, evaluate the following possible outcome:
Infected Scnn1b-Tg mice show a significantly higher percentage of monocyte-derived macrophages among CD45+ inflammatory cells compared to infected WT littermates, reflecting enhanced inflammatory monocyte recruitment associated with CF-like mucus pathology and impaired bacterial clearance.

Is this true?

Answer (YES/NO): NO